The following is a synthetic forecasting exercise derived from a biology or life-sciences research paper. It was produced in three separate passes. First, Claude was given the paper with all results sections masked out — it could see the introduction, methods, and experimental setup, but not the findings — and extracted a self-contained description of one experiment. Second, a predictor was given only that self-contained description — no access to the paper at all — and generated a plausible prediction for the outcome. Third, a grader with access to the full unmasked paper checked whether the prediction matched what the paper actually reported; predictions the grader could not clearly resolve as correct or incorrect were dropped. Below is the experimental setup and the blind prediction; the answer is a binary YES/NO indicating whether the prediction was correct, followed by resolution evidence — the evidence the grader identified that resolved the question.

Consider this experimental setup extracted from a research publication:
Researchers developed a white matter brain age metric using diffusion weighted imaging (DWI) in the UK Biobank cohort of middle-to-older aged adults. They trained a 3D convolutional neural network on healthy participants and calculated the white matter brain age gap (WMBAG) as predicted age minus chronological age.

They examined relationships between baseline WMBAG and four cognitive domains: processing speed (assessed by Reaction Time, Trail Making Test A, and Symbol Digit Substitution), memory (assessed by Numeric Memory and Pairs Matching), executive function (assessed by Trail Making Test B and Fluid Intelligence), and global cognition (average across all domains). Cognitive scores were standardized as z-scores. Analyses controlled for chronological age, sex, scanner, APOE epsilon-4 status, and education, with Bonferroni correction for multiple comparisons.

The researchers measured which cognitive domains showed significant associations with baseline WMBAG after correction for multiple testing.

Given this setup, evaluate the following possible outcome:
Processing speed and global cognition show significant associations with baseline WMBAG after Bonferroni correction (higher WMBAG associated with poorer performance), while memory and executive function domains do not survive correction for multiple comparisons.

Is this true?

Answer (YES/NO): NO